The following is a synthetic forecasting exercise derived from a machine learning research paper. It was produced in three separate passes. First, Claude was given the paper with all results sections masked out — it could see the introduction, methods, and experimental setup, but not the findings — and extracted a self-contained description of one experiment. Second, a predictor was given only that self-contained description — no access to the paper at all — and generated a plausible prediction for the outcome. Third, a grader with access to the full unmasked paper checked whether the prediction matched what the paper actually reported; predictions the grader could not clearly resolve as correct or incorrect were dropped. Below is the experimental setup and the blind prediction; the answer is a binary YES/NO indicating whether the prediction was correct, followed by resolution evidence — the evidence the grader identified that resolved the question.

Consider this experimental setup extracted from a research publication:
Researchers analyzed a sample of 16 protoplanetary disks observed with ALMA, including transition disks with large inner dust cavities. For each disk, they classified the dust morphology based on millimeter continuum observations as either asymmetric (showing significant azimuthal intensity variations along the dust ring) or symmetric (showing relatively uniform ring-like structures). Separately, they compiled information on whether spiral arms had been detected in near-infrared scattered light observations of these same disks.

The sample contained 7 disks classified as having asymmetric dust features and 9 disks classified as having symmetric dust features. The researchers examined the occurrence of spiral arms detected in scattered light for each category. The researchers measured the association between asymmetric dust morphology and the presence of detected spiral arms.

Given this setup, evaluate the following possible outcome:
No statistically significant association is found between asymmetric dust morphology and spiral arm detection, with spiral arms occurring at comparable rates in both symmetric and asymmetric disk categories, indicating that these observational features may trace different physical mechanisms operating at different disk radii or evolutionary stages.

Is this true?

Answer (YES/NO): NO